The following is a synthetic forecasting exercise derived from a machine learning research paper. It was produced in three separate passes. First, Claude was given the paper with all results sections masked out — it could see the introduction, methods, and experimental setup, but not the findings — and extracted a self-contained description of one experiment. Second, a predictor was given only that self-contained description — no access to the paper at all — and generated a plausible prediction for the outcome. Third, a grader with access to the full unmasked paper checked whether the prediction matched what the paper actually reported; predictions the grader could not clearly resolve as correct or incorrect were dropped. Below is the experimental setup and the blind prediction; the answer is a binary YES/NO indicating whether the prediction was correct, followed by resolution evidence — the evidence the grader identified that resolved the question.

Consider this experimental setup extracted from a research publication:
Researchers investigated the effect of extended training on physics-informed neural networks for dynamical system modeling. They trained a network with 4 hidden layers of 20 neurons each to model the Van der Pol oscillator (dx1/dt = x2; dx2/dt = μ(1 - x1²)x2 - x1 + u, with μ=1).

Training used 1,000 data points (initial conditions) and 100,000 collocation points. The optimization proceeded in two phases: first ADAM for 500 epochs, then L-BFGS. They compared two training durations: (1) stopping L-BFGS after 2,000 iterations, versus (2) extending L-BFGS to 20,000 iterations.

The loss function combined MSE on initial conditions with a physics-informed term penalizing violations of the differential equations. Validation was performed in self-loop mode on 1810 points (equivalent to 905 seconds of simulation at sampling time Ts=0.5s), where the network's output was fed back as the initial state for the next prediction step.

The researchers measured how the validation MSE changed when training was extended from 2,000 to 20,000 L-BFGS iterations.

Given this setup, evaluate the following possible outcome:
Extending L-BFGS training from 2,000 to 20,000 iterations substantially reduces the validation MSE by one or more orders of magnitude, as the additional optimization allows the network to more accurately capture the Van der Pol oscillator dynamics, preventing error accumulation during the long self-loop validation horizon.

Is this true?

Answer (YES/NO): YES